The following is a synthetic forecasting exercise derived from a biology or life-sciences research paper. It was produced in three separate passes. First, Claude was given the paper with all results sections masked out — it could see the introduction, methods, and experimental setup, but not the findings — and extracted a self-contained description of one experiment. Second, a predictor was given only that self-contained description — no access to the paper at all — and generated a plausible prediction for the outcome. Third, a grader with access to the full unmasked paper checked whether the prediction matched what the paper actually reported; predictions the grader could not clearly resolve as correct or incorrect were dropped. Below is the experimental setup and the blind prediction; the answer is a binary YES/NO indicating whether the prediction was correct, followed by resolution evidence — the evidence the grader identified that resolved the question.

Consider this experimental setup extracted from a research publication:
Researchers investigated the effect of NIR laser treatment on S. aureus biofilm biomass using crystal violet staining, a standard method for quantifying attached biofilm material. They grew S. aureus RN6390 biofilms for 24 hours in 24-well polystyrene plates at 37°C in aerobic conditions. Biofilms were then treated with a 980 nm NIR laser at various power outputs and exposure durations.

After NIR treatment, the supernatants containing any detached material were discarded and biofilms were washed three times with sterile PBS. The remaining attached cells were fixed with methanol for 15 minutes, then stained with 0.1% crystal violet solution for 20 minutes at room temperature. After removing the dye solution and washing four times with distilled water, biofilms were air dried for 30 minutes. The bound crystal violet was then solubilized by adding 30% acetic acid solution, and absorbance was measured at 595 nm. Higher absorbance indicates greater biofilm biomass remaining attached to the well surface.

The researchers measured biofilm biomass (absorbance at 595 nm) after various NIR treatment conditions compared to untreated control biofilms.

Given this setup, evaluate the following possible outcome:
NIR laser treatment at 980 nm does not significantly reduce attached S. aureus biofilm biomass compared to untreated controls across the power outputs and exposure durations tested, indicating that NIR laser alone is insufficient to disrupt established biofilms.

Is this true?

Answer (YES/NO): NO